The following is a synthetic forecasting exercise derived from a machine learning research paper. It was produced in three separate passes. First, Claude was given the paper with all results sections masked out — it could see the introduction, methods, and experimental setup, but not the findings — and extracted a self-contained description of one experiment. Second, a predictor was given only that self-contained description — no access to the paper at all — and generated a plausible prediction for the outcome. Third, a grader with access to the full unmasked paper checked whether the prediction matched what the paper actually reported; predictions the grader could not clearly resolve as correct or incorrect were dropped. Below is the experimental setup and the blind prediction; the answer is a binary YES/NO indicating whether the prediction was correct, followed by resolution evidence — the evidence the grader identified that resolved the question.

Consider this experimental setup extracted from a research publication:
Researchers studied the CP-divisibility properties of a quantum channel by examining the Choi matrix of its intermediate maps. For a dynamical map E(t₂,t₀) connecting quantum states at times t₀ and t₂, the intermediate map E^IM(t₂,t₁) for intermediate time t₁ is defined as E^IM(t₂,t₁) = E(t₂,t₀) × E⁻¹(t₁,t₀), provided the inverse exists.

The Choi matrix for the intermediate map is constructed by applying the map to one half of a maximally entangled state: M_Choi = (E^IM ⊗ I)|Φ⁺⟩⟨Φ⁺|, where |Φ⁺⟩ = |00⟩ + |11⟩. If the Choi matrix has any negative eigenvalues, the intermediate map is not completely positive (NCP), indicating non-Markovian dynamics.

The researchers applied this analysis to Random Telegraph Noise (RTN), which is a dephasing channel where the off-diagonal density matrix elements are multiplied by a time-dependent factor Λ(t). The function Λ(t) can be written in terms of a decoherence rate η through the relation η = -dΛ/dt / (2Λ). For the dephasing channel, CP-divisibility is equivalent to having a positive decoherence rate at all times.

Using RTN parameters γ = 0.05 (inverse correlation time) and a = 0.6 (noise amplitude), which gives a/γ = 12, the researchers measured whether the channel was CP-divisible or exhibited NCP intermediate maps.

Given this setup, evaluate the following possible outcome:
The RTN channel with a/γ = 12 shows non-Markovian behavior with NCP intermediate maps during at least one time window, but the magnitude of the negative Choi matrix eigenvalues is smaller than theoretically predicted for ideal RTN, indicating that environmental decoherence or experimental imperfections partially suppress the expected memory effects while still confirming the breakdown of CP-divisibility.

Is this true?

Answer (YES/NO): NO